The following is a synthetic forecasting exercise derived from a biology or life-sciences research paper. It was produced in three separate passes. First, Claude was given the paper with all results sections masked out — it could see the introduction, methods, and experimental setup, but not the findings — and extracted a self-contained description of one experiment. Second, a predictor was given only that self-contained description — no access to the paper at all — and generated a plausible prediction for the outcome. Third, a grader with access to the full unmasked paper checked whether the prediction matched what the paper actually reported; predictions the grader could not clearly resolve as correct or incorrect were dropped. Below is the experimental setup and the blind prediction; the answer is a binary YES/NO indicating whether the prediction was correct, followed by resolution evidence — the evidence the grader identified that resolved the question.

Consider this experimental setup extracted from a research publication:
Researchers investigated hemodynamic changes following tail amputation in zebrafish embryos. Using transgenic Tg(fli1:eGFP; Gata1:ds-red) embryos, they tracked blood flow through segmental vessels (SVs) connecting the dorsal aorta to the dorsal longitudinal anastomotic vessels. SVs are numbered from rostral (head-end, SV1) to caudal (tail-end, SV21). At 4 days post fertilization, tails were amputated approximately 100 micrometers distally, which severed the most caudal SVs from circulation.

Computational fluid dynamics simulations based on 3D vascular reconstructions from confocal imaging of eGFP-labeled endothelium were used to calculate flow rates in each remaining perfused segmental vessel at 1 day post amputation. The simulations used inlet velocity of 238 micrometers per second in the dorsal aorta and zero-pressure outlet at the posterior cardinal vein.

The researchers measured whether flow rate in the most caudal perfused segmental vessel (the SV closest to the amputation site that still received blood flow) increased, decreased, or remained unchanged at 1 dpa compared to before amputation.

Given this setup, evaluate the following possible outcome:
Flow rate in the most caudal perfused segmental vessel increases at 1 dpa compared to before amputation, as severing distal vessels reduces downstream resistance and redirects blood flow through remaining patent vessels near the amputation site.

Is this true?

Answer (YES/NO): NO